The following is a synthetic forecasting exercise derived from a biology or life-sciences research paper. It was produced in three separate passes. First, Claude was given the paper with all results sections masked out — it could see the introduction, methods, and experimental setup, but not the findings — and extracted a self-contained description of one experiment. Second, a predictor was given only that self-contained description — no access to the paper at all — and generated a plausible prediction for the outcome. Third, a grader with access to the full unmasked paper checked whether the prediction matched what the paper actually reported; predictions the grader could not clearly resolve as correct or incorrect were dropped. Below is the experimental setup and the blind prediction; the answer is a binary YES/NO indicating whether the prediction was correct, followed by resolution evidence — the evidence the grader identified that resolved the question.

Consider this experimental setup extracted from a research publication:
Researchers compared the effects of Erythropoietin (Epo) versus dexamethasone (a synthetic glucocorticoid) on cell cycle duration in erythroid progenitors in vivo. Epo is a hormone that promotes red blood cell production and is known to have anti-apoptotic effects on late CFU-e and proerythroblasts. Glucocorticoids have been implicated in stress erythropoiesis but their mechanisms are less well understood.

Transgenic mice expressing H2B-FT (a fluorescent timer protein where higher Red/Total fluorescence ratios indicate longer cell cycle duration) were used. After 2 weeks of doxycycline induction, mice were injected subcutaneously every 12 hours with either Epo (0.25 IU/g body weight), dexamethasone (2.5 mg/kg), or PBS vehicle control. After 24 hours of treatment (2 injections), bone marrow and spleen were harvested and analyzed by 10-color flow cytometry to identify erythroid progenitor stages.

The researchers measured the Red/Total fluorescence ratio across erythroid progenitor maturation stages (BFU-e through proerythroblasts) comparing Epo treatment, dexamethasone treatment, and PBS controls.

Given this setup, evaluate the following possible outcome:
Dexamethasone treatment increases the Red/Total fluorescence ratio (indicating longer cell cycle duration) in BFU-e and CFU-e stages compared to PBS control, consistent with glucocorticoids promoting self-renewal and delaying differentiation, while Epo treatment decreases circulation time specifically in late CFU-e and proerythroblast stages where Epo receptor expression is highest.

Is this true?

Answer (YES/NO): NO